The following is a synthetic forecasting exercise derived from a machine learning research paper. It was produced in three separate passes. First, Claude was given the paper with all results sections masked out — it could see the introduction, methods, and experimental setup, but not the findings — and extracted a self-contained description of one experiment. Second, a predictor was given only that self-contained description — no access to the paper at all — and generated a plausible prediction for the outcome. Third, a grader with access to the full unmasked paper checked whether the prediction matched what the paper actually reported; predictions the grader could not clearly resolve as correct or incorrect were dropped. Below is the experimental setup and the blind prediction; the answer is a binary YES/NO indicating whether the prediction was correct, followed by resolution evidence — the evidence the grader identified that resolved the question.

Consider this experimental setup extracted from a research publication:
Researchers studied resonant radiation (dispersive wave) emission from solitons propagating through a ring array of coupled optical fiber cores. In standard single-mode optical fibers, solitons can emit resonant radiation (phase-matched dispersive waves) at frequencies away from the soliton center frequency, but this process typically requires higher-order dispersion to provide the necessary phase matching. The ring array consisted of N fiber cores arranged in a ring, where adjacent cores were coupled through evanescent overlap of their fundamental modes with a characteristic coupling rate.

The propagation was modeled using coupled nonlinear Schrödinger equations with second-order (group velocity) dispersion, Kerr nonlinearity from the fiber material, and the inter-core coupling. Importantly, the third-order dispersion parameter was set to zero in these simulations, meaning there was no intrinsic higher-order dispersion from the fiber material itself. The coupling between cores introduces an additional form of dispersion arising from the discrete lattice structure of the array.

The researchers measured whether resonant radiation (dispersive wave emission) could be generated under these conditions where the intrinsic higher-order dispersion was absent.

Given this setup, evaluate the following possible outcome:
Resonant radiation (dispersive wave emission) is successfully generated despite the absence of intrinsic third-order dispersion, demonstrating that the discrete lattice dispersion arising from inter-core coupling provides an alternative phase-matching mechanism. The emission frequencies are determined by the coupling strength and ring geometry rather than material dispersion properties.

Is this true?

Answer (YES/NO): YES